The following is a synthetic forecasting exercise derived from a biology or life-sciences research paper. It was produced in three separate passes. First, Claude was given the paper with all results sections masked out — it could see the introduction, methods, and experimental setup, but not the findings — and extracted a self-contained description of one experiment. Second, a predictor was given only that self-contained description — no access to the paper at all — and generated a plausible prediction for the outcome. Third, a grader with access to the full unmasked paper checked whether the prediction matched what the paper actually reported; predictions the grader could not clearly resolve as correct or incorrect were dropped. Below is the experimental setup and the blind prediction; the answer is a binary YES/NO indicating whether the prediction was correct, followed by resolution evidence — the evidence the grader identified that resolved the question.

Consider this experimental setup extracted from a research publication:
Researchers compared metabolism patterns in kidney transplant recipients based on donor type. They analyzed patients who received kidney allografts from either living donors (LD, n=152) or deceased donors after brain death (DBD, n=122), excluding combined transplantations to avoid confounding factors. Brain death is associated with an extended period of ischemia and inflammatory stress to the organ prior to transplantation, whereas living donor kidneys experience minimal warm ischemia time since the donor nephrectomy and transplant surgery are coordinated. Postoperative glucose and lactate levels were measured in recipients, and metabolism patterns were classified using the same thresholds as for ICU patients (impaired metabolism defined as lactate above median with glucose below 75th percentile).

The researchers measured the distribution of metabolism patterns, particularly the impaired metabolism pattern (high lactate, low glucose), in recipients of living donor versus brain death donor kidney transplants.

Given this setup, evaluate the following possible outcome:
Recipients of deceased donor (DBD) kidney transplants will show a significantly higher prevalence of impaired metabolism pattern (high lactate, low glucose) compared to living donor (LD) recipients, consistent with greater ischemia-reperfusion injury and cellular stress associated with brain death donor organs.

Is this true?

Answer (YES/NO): YES